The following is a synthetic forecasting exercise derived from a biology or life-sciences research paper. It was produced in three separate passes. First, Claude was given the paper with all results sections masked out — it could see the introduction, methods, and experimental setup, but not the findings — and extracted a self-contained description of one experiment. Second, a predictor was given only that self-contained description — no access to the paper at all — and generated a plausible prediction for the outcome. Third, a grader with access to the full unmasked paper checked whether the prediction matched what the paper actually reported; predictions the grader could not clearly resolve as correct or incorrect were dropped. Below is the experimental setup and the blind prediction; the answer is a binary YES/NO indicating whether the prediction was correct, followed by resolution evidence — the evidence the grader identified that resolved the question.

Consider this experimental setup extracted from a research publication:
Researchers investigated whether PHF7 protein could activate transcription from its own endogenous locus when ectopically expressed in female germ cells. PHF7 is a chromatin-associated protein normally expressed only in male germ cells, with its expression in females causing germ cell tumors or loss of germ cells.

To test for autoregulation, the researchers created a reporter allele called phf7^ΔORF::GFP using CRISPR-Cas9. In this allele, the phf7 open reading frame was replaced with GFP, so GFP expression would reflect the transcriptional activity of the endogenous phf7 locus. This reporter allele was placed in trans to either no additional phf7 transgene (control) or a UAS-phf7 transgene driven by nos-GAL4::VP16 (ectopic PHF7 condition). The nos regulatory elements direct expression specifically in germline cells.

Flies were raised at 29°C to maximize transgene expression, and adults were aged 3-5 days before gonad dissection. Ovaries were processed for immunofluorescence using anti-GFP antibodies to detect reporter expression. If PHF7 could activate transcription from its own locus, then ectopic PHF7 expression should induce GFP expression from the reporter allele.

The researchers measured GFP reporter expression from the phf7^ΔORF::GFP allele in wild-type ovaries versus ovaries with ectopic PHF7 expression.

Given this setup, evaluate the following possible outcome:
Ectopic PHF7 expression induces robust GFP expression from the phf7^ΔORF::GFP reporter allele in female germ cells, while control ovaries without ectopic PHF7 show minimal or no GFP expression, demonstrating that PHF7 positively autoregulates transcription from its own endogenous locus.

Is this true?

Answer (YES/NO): YES